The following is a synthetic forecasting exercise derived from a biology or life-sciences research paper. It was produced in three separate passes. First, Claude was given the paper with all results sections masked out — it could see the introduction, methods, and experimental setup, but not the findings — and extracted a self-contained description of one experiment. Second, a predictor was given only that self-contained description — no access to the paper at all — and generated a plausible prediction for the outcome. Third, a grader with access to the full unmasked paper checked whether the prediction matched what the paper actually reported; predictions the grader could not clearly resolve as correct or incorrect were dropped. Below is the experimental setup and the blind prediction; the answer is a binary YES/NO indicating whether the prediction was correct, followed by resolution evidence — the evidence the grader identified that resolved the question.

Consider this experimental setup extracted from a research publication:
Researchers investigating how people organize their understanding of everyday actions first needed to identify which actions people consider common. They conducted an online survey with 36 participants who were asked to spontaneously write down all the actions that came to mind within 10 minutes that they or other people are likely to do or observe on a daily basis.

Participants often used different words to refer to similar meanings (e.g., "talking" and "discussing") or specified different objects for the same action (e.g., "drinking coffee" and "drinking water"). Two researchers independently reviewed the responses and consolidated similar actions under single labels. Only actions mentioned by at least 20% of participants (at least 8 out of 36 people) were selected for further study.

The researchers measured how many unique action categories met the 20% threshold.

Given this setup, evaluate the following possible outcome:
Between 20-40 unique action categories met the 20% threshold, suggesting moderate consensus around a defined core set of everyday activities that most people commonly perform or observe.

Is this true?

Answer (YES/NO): YES